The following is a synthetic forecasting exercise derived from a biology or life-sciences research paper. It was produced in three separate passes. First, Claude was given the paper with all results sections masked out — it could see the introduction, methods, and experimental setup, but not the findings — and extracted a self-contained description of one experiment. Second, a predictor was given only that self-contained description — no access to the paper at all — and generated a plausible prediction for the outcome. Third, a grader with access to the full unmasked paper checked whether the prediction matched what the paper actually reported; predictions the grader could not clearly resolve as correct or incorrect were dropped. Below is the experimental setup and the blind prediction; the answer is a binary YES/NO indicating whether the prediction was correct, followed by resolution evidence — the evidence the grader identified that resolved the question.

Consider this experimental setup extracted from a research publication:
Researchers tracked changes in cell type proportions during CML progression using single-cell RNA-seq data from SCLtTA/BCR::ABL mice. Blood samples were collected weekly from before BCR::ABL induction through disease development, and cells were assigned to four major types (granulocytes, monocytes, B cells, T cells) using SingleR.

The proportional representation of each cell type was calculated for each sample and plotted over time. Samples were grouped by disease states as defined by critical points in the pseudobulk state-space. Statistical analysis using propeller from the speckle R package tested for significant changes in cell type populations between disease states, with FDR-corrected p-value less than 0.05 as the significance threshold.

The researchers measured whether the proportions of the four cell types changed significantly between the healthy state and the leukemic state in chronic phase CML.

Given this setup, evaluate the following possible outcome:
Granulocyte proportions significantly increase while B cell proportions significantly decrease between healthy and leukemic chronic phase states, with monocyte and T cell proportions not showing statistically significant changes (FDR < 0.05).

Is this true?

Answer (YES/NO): NO